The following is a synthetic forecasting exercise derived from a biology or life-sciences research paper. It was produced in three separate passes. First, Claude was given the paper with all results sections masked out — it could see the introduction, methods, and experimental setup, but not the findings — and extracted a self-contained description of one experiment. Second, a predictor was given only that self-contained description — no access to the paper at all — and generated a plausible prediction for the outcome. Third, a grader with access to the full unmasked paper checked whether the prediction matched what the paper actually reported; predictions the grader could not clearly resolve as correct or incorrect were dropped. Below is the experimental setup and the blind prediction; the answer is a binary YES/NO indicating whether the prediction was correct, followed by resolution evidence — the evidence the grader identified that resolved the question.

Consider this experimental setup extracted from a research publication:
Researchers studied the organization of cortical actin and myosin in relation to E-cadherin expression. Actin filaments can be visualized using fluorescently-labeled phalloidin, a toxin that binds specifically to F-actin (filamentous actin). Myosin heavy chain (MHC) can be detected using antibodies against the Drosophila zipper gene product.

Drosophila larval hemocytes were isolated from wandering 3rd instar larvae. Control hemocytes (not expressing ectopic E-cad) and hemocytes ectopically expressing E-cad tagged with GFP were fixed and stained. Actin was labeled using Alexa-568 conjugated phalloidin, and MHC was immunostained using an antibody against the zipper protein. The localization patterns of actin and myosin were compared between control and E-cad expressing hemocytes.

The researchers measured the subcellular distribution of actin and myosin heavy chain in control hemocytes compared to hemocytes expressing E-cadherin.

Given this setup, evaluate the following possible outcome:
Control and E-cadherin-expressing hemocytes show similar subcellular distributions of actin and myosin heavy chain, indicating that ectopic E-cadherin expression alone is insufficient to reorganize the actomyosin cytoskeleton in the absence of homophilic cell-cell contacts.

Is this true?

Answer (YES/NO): NO